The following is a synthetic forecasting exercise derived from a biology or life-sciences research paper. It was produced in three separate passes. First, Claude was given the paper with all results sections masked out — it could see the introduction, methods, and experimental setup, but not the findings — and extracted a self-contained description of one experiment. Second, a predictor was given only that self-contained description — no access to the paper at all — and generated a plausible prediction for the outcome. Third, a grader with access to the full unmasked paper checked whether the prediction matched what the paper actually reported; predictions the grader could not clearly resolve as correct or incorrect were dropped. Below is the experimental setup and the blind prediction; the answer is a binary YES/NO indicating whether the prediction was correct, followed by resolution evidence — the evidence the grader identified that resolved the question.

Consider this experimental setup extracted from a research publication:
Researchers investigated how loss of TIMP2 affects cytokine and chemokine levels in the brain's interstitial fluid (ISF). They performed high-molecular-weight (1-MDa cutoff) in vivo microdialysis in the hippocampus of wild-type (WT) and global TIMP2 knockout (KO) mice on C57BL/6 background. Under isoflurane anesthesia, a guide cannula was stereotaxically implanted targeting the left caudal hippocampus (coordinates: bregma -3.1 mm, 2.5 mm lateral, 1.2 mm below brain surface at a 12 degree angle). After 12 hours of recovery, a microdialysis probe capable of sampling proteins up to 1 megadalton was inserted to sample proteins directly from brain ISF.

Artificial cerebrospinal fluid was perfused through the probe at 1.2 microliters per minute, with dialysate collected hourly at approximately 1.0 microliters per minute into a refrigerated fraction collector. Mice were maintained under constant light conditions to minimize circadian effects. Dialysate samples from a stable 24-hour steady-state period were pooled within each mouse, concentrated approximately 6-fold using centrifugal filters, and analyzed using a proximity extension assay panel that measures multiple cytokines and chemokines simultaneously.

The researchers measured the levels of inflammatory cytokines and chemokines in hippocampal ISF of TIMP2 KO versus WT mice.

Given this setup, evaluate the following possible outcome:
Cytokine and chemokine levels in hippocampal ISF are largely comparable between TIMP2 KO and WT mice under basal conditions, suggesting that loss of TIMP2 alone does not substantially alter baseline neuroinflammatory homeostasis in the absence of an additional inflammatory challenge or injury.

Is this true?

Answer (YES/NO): NO